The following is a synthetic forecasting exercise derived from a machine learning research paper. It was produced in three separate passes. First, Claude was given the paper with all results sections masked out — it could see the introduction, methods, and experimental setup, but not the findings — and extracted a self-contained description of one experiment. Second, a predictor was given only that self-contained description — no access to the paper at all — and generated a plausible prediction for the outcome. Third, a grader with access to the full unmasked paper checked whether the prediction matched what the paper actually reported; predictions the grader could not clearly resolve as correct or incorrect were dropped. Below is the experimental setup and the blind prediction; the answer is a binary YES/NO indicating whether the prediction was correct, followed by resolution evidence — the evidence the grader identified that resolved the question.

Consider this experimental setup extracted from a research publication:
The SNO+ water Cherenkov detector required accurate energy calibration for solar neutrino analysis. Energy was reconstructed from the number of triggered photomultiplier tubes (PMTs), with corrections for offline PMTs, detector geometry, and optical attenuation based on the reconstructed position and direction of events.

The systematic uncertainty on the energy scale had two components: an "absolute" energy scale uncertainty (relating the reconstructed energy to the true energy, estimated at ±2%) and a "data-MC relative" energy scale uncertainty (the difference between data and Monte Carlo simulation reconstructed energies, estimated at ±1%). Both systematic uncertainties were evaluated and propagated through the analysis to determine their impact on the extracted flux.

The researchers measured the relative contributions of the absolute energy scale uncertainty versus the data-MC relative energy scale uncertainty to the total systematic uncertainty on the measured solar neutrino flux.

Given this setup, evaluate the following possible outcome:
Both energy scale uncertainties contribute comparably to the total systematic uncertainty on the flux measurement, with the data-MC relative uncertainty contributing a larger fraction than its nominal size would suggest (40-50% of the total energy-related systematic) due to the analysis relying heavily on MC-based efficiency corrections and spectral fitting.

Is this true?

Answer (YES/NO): NO